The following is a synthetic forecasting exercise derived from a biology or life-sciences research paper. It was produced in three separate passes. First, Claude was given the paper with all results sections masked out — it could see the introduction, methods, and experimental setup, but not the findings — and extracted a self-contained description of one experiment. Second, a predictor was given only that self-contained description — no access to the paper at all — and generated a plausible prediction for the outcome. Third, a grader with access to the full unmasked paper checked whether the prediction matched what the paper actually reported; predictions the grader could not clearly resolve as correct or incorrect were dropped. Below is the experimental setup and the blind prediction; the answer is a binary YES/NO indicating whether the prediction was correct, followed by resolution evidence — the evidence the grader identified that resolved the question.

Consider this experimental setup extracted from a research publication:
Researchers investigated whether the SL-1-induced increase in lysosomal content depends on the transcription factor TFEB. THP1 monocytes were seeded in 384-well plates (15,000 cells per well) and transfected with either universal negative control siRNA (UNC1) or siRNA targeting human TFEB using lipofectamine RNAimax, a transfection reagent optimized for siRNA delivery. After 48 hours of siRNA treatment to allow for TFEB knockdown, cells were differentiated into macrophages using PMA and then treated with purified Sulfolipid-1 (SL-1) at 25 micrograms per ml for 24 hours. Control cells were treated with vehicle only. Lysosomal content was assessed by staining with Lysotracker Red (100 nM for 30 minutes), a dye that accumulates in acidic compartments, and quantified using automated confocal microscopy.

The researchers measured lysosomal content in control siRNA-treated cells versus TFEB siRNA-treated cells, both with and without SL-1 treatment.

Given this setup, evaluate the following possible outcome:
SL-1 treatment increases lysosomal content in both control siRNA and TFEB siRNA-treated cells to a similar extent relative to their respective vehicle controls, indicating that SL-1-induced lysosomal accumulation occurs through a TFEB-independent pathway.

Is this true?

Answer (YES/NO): NO